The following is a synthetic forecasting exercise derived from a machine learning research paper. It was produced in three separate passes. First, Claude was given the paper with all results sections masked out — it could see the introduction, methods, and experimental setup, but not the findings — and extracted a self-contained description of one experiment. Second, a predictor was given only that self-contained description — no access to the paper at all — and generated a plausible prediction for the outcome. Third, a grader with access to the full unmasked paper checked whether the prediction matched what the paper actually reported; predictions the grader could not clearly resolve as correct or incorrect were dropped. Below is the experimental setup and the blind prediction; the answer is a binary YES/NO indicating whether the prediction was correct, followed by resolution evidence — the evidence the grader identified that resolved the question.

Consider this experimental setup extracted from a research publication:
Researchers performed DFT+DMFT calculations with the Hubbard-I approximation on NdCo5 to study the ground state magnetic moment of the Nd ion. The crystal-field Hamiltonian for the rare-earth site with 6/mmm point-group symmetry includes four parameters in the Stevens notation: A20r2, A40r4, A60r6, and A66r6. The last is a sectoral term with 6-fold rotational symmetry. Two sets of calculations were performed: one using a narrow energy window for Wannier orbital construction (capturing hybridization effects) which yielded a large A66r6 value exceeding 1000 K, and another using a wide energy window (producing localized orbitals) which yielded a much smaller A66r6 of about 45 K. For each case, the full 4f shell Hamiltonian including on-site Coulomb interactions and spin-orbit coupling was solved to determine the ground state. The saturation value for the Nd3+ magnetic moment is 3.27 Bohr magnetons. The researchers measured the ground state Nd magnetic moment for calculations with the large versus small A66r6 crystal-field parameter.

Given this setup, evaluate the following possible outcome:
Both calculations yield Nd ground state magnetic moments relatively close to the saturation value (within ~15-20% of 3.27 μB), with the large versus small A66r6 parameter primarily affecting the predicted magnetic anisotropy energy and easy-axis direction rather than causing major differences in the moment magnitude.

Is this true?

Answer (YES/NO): NO